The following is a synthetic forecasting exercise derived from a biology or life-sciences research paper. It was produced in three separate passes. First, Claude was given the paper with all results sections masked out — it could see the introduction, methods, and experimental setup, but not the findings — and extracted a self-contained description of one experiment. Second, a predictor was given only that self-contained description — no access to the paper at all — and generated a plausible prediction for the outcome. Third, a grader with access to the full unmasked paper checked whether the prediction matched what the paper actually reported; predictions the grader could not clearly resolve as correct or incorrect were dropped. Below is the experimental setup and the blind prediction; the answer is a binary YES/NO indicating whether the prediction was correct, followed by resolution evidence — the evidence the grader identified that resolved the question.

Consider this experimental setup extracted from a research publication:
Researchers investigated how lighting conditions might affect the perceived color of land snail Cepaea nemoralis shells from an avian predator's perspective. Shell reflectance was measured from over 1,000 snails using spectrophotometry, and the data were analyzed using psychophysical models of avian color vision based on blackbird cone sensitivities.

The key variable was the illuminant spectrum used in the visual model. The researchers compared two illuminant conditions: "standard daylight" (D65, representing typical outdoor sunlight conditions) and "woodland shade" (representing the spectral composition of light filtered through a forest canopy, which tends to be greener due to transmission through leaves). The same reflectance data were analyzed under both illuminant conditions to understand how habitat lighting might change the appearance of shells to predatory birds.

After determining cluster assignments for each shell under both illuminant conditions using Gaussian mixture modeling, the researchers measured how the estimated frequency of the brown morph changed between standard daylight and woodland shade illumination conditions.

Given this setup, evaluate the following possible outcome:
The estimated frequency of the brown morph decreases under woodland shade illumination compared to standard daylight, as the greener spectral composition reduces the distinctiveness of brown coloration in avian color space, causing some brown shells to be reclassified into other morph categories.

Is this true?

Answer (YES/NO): NO